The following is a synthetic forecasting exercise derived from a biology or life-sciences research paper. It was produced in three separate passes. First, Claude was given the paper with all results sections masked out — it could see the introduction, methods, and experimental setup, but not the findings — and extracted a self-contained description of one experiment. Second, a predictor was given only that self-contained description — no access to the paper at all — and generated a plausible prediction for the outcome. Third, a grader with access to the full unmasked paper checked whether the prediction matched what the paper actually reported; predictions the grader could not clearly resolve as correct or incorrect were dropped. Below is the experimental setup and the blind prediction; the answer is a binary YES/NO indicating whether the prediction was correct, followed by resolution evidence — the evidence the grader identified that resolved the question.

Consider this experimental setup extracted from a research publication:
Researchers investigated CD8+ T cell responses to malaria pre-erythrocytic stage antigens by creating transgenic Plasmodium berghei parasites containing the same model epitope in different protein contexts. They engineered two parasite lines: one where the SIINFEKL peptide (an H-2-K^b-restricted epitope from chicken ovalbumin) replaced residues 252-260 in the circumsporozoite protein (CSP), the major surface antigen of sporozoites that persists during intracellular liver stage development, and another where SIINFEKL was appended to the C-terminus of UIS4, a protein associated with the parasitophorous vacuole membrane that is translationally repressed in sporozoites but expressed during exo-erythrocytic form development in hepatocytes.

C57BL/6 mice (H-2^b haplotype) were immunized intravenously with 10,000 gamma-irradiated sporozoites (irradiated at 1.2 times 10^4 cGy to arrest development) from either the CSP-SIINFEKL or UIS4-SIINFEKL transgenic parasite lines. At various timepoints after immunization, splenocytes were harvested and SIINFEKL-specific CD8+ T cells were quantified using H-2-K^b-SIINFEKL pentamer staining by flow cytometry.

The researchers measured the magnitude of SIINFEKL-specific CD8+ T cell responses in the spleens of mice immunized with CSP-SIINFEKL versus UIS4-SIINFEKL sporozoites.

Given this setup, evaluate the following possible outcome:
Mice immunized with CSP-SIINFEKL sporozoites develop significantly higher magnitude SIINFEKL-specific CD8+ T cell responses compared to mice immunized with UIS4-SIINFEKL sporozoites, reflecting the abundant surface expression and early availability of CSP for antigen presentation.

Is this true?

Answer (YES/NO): YES